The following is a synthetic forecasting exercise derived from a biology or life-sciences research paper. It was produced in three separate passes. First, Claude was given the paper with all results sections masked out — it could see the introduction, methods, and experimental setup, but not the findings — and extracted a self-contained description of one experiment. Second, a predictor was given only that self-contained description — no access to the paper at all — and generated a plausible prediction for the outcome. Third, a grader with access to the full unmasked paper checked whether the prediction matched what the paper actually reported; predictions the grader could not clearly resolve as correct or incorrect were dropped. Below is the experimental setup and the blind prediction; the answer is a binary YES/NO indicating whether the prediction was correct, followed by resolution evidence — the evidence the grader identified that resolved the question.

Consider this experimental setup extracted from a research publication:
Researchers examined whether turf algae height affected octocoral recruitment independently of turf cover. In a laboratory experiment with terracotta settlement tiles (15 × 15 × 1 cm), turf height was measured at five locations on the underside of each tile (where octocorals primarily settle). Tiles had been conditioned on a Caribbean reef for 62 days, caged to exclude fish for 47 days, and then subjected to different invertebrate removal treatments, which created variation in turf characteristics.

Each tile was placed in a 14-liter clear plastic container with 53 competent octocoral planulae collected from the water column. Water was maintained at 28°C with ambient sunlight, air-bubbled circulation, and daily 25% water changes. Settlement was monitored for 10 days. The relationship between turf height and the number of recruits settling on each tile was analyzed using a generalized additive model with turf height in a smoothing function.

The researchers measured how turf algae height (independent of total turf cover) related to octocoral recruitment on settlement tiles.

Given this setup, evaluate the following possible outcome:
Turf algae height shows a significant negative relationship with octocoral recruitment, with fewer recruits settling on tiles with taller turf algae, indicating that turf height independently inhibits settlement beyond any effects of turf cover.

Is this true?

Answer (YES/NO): NO